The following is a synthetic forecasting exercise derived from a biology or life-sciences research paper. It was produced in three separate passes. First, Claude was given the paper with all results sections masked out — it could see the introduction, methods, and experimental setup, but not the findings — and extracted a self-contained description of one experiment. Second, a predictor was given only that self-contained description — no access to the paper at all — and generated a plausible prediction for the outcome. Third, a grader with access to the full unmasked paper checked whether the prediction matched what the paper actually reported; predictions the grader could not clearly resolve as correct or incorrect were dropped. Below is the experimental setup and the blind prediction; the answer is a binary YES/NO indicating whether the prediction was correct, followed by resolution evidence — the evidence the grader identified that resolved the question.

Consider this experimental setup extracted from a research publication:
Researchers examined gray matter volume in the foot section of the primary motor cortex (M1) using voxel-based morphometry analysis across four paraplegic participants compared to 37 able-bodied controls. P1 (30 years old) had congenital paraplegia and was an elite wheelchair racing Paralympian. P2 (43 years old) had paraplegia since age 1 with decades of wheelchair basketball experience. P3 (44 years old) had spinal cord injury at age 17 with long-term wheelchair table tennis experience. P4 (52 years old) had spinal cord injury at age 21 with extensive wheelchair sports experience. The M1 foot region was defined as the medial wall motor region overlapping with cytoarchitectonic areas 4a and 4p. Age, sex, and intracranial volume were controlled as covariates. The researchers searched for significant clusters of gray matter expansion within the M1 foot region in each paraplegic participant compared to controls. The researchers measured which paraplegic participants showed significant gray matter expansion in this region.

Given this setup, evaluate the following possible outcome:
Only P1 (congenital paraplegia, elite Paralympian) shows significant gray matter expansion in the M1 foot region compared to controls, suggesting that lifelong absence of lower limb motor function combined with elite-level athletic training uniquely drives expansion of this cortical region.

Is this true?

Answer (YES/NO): NO